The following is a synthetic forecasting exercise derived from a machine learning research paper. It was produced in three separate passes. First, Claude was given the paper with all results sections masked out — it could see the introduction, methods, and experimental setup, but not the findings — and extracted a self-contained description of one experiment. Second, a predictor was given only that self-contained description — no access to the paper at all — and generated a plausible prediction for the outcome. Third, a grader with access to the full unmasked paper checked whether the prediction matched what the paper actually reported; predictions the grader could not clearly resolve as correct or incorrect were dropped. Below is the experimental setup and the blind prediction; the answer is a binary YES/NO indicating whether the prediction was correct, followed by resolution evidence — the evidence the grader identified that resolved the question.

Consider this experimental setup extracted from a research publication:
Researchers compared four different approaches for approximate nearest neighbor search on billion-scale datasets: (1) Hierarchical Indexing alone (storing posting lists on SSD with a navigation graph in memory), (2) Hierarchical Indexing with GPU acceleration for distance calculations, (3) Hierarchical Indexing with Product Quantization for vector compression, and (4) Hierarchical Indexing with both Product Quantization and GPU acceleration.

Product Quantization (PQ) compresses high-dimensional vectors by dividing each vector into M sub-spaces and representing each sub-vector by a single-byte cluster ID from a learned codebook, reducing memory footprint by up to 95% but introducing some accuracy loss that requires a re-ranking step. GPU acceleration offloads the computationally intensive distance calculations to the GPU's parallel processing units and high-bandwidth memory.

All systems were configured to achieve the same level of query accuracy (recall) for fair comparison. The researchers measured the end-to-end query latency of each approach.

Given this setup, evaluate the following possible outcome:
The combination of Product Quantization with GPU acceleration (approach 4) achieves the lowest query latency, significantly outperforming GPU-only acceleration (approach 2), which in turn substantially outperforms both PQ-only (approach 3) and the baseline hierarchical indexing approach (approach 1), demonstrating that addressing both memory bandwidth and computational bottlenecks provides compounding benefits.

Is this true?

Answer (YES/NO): NO